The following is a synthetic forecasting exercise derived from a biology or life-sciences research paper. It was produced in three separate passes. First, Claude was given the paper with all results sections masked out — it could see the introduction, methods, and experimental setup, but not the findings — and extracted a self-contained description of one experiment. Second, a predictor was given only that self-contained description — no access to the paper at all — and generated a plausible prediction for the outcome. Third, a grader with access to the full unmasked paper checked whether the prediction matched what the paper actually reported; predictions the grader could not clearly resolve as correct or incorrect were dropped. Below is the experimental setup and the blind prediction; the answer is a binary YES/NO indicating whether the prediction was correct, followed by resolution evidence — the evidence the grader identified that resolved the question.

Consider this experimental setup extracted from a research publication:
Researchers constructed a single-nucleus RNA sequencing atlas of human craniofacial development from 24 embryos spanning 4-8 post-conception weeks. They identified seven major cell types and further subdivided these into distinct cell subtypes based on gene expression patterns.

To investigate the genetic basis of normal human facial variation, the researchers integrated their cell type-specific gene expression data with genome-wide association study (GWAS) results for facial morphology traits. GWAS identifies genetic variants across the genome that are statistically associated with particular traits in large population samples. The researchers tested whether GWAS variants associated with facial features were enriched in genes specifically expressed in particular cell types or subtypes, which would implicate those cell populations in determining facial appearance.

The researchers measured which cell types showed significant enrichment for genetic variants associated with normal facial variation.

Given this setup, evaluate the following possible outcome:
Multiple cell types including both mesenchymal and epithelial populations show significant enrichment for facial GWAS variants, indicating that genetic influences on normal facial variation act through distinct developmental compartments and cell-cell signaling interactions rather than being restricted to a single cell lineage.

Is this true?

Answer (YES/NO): YES